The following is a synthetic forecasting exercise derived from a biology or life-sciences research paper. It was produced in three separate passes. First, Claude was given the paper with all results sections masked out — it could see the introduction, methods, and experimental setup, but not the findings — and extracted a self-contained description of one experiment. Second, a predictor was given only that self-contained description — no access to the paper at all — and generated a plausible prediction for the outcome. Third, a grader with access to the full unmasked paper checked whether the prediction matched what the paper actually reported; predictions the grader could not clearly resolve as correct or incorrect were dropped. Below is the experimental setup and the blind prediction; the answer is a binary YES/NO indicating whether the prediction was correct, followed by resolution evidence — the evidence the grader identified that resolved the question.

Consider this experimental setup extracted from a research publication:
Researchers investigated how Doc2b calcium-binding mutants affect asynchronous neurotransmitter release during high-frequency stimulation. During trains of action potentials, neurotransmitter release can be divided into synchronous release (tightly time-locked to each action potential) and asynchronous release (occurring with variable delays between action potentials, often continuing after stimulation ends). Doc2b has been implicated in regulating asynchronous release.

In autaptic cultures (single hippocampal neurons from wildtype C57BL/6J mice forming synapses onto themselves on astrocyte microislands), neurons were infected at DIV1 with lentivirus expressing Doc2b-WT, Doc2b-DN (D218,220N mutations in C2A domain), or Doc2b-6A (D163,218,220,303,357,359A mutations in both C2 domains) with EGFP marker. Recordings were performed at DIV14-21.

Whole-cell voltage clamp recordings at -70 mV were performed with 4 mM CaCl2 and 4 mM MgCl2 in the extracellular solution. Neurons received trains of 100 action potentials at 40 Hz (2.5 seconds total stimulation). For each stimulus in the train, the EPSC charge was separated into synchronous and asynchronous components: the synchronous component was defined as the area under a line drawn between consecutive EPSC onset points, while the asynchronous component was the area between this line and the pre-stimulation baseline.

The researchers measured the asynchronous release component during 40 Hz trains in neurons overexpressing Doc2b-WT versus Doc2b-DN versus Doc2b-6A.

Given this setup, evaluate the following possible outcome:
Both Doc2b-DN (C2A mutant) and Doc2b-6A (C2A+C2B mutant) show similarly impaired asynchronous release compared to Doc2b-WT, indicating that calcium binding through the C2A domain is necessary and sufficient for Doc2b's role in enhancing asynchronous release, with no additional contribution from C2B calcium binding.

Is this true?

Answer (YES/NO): NO